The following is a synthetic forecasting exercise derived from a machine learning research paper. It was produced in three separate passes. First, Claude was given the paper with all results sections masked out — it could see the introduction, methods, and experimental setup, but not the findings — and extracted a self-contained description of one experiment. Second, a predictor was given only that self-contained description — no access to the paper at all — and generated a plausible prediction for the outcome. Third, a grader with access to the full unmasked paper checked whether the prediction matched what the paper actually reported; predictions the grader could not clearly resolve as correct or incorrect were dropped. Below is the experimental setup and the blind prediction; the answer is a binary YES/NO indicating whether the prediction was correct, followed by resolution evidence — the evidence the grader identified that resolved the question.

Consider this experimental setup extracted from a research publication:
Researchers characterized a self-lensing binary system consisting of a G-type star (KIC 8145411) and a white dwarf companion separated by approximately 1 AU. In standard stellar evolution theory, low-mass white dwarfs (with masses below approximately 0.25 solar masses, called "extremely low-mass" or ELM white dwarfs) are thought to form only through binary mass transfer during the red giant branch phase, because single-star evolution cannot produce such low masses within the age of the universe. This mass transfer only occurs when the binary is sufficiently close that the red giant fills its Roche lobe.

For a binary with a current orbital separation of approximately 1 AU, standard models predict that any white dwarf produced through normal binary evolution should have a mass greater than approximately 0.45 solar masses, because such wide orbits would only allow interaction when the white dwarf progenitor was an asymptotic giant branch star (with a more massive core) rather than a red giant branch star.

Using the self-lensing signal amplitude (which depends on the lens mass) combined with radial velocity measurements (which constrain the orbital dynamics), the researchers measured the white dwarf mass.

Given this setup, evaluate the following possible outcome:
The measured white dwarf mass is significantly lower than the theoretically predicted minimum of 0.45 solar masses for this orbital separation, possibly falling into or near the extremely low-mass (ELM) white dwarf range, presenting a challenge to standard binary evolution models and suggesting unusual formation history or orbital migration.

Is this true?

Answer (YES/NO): YES